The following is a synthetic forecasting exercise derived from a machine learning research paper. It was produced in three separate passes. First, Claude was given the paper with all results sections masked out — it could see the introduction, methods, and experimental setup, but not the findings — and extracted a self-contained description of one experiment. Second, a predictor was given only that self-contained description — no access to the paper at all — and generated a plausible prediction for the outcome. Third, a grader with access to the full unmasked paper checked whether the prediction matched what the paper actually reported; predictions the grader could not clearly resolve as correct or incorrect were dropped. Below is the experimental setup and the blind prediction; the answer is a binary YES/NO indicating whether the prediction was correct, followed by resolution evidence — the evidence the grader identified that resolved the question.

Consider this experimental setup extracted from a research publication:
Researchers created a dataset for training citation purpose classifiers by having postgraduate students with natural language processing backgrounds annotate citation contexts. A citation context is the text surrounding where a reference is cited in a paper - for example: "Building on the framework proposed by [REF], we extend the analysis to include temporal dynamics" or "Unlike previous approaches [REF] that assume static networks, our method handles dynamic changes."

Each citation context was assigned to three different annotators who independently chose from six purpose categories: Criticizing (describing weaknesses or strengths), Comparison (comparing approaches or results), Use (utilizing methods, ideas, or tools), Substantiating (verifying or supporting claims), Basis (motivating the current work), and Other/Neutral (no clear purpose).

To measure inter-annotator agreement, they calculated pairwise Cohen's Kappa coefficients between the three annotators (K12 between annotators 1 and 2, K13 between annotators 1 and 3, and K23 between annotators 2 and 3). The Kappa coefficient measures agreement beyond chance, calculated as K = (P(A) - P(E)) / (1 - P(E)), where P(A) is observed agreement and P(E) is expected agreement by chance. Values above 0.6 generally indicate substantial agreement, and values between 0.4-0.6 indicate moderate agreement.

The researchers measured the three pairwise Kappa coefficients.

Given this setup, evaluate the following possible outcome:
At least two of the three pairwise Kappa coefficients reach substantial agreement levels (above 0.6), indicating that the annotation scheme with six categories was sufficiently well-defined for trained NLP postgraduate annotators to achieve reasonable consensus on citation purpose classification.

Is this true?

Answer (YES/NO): YES